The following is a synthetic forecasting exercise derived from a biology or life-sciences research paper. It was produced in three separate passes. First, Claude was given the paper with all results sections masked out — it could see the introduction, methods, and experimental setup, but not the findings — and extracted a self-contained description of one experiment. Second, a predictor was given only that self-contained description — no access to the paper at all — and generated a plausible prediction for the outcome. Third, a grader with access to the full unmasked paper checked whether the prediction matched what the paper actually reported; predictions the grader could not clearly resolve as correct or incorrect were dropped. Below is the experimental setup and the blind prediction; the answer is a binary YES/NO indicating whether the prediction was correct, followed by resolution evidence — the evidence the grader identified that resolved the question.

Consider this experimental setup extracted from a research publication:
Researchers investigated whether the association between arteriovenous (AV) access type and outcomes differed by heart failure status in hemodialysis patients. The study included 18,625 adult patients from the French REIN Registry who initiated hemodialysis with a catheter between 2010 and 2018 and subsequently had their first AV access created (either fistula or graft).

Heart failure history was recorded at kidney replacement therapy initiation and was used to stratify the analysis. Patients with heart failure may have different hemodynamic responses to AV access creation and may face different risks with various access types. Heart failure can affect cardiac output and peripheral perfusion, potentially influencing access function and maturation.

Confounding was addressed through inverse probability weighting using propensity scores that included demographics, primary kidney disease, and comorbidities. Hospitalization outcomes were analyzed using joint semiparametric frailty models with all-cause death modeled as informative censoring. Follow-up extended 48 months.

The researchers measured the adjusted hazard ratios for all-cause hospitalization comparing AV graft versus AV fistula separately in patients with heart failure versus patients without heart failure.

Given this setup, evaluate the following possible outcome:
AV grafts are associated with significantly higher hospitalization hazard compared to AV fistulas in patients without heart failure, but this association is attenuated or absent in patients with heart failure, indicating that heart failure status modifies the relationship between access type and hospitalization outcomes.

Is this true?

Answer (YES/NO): NO